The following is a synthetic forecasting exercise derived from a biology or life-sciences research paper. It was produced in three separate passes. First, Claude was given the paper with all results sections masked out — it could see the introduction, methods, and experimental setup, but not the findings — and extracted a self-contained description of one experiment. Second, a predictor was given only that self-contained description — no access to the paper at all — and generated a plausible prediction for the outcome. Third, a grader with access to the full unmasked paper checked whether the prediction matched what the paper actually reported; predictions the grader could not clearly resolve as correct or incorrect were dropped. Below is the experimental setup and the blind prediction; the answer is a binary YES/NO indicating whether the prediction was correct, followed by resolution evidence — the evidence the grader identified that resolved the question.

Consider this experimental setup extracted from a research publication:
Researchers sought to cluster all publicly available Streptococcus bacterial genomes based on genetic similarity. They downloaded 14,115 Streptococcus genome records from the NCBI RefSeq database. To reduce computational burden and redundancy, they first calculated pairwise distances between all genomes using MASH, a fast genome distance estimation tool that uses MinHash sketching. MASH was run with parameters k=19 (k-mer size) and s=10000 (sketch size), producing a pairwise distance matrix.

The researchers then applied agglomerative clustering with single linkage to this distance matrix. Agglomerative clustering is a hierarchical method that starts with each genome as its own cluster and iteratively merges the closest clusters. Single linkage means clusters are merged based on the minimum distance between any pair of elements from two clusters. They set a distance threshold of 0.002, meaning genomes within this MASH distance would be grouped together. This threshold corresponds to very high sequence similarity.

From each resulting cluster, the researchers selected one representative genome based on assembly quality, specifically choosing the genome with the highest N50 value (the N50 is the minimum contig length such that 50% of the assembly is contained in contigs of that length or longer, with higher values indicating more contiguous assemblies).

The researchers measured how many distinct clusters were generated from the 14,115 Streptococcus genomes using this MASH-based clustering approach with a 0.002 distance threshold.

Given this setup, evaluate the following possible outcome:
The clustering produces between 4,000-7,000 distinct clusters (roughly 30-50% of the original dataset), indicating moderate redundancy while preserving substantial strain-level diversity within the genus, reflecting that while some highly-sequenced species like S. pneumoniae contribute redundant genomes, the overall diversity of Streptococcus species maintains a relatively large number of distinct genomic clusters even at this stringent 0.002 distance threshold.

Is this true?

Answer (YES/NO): NO